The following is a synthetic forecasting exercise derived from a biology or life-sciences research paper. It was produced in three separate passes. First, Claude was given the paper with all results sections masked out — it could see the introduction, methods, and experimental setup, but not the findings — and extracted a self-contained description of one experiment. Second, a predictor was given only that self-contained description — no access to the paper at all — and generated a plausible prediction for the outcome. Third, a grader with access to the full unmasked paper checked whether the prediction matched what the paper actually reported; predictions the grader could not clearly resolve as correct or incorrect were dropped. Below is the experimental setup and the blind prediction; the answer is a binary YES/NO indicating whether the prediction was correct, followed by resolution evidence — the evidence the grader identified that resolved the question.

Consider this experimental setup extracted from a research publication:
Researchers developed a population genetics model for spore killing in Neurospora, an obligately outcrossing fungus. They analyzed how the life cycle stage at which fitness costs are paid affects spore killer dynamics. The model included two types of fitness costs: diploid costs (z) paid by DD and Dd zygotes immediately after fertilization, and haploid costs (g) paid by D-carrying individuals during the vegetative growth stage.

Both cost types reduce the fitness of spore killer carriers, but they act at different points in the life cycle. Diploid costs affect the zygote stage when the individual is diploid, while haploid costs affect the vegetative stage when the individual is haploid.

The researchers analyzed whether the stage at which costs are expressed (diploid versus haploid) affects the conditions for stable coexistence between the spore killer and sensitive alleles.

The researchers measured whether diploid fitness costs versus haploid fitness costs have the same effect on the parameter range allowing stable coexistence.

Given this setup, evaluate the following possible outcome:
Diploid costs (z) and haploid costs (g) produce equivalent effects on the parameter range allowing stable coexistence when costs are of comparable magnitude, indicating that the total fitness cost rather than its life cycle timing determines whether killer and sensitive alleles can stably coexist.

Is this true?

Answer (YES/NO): NO